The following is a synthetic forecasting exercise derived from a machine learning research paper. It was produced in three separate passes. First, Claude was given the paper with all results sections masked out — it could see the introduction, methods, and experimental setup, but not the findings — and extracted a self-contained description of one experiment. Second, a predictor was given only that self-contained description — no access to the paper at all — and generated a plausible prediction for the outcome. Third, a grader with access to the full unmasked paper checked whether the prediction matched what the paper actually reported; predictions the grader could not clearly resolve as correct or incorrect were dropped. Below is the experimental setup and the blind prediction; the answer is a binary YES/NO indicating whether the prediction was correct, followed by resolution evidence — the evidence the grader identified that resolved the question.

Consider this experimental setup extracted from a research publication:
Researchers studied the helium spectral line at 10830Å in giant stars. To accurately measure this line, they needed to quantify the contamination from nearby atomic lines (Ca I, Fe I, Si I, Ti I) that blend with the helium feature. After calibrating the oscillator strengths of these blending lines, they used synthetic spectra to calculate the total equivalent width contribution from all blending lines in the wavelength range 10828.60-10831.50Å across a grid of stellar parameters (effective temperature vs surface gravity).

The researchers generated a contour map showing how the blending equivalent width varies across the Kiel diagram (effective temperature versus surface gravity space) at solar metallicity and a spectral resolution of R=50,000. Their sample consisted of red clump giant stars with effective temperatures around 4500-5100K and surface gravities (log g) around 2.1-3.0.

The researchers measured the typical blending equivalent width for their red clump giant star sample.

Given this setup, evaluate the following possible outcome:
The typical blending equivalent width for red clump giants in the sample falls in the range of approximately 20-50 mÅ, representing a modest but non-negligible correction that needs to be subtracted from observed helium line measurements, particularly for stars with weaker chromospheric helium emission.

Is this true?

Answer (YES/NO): NO